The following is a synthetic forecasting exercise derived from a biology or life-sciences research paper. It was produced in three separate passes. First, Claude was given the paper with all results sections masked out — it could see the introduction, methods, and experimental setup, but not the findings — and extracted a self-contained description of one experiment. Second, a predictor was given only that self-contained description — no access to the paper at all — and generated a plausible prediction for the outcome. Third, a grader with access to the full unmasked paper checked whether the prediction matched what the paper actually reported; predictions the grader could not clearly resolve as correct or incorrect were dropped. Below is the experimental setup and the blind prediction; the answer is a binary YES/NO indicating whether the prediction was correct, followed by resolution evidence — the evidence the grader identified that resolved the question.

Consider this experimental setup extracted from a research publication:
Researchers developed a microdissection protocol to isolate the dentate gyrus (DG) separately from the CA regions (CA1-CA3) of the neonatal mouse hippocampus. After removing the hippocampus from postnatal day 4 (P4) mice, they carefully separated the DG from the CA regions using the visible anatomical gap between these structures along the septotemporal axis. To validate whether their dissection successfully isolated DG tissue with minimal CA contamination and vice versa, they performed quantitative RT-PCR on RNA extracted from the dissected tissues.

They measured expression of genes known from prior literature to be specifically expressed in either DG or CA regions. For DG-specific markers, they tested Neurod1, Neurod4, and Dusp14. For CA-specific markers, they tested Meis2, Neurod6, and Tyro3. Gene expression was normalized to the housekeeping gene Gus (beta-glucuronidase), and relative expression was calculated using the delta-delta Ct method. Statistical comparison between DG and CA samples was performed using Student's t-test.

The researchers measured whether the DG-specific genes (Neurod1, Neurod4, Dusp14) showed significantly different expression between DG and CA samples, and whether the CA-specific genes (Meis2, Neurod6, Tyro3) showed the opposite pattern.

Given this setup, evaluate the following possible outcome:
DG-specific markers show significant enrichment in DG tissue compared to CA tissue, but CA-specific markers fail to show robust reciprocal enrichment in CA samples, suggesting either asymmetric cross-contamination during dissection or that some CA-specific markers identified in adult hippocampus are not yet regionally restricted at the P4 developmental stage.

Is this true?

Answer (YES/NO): NO